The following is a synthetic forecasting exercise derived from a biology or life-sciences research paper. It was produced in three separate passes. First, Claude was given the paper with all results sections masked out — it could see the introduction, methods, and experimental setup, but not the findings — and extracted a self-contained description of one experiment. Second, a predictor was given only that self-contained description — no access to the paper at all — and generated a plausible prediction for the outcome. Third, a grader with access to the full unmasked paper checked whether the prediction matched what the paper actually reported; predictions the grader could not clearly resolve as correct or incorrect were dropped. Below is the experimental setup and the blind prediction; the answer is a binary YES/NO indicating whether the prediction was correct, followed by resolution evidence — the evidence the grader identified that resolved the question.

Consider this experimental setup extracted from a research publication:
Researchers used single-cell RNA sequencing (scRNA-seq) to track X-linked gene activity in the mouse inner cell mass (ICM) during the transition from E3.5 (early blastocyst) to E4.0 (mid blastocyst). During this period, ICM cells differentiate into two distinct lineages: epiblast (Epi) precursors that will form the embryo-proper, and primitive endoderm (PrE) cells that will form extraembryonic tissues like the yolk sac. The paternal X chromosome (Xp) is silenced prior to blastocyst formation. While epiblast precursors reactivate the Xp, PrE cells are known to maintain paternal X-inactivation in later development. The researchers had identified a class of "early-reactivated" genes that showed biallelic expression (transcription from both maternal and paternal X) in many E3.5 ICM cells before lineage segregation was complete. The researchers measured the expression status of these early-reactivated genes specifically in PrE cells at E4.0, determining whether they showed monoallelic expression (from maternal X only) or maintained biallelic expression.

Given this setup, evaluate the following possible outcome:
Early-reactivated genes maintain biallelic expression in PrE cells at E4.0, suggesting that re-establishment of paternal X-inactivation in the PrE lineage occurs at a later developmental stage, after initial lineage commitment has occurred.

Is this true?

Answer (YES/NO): NO